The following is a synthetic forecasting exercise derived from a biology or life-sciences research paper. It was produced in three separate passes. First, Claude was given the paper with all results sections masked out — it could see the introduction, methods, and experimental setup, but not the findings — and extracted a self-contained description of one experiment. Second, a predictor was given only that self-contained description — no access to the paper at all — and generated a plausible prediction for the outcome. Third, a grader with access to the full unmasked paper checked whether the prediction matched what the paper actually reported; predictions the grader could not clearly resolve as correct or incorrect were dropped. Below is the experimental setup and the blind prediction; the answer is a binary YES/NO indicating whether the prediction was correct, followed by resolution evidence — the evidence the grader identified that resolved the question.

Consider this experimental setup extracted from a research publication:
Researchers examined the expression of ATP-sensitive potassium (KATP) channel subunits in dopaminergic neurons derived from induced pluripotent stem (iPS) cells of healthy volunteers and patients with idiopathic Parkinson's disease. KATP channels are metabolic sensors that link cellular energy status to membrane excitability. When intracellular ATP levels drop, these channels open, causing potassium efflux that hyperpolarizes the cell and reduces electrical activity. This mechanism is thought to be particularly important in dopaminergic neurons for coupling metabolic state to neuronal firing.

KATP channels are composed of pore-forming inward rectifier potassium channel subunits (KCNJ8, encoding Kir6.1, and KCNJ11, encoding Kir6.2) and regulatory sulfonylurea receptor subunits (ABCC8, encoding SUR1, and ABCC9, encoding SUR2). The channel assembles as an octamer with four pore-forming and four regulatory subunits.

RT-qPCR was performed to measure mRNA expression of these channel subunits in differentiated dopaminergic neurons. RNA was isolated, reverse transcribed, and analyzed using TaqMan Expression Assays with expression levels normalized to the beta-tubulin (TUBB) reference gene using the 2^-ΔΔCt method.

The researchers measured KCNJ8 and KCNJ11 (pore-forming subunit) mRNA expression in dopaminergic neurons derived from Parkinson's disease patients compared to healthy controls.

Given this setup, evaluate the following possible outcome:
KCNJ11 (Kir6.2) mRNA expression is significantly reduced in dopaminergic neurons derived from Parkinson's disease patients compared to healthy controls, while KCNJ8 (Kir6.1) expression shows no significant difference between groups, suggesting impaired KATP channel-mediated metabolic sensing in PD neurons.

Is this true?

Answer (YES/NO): NO